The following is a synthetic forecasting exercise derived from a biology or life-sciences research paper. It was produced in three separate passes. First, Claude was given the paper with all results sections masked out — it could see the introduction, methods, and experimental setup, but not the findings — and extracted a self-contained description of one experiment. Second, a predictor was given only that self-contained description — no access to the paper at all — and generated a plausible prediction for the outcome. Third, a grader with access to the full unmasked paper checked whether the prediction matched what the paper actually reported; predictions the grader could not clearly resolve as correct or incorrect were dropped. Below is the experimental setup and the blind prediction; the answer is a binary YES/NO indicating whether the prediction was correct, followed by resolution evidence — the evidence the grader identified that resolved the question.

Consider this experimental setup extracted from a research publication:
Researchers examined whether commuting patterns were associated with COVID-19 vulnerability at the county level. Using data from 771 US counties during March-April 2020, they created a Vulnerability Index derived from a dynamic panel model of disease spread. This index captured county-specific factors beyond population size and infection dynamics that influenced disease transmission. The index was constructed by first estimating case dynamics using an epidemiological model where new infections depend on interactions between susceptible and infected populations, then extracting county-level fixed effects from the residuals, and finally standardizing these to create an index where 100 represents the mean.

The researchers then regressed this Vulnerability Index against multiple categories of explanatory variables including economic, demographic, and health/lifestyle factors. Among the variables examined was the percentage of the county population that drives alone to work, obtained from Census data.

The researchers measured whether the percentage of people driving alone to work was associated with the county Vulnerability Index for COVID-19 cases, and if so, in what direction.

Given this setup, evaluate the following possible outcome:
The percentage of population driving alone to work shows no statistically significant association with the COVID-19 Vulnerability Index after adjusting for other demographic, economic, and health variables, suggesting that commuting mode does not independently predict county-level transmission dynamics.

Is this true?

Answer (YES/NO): NO